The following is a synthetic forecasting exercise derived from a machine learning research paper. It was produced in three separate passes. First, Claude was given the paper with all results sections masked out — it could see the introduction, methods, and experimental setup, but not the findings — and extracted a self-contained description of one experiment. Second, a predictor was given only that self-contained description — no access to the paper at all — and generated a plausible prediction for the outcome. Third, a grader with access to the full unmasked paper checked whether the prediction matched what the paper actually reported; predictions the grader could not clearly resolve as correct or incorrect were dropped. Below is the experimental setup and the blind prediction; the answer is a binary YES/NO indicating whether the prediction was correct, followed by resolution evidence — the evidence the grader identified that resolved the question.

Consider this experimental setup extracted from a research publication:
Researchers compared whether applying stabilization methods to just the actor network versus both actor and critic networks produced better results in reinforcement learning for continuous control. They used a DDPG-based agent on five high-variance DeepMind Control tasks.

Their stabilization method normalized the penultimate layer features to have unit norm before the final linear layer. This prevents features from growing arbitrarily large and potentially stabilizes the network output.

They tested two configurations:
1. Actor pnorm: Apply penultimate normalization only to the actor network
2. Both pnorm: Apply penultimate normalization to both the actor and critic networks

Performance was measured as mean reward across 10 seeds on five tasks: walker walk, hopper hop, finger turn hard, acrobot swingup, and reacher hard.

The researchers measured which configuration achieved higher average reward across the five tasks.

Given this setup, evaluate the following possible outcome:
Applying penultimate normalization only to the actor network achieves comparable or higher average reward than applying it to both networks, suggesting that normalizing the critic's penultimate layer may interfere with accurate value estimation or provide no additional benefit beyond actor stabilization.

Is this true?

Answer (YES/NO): NO